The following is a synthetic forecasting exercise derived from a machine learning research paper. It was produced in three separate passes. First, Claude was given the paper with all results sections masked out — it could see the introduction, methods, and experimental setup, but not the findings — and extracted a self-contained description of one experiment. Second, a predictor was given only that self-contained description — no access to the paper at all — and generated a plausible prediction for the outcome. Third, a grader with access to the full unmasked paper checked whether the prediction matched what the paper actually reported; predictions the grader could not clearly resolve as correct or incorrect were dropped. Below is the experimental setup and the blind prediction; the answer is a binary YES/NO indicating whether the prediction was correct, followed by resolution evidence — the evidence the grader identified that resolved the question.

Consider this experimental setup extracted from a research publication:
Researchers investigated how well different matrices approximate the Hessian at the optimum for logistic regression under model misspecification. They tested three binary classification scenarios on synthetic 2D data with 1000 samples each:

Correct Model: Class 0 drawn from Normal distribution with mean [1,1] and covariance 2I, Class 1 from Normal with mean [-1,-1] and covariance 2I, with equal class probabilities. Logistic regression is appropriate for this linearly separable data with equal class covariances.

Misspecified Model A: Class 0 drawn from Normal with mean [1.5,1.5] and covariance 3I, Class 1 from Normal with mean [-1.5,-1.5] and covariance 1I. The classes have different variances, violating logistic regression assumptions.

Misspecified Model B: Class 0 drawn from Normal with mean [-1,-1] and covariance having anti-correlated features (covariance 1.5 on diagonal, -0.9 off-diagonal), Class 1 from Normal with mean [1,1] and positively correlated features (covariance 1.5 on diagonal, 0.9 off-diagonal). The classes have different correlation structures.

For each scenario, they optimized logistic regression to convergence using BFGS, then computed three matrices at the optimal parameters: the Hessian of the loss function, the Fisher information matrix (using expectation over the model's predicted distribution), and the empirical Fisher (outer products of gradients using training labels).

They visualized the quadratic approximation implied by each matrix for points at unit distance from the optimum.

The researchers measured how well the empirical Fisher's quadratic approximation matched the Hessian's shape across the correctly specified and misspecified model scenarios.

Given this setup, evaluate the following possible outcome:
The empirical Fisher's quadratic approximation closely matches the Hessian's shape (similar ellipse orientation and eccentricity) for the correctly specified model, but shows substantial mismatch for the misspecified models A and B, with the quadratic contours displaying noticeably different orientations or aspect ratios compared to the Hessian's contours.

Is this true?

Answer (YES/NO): YES